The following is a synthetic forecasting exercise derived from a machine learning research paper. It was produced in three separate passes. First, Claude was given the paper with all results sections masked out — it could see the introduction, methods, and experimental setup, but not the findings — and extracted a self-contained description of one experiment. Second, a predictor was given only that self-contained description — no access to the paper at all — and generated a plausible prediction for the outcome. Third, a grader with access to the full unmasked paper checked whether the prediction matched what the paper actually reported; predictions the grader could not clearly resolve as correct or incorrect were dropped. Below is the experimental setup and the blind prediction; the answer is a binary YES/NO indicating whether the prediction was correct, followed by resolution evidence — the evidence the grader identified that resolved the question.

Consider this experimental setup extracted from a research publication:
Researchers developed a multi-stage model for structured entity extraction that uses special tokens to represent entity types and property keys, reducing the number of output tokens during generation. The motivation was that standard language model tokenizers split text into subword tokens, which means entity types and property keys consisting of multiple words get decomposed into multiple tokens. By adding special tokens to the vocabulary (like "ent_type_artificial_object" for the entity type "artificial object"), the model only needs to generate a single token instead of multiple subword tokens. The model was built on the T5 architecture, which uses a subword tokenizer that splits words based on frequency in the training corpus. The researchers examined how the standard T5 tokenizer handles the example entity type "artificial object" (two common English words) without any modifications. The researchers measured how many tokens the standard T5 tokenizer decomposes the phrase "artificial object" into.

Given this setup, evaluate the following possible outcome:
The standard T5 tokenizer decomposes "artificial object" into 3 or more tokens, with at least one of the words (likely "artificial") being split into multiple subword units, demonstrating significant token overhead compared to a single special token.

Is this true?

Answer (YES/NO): YES